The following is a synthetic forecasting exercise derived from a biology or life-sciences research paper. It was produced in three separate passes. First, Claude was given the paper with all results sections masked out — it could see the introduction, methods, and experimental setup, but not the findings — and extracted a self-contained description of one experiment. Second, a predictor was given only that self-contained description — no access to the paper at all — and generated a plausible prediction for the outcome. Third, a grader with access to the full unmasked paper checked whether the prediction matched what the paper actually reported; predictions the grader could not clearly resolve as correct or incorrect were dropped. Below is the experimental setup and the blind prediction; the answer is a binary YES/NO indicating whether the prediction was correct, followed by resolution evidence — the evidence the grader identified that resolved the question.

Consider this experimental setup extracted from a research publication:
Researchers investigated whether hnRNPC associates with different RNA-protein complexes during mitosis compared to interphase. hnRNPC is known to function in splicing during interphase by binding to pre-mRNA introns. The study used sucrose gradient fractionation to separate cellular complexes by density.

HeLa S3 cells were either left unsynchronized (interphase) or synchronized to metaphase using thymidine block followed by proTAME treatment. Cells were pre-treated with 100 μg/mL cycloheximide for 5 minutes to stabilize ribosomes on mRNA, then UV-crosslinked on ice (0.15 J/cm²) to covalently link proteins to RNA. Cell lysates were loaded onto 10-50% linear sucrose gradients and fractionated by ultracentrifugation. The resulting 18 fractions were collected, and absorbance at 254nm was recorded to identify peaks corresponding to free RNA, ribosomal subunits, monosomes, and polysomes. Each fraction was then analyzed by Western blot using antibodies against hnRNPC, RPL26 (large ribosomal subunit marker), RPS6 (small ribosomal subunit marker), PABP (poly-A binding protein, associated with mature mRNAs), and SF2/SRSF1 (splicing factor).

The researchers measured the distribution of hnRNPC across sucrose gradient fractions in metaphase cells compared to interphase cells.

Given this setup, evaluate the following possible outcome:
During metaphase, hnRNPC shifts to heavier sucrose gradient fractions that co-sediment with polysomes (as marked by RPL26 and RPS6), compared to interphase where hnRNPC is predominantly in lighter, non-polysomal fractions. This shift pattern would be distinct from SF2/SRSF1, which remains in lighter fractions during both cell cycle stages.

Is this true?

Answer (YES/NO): NO